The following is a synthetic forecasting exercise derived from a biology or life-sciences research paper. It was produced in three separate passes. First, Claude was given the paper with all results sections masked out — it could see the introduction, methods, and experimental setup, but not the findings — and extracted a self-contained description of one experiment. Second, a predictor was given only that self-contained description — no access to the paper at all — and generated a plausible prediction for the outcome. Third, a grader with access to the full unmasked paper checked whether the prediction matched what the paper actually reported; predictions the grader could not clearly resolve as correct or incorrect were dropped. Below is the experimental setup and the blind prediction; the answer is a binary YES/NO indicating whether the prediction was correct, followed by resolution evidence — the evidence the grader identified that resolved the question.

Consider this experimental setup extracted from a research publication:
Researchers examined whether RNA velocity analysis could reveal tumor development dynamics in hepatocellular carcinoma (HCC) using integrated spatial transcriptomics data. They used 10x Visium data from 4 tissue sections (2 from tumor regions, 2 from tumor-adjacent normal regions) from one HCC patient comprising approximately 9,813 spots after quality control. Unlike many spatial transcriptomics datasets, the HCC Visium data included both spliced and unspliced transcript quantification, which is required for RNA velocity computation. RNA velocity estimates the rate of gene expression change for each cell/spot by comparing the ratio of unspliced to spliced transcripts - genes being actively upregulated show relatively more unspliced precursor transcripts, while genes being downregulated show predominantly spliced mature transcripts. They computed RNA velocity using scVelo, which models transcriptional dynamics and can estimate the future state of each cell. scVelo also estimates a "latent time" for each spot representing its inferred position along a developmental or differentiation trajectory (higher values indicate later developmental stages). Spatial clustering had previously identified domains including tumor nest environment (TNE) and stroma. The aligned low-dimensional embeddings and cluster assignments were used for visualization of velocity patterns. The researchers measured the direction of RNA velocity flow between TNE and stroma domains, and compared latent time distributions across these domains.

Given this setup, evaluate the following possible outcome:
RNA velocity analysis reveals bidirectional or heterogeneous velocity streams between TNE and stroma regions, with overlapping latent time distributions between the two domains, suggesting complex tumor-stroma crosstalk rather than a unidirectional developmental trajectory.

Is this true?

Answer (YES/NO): NO